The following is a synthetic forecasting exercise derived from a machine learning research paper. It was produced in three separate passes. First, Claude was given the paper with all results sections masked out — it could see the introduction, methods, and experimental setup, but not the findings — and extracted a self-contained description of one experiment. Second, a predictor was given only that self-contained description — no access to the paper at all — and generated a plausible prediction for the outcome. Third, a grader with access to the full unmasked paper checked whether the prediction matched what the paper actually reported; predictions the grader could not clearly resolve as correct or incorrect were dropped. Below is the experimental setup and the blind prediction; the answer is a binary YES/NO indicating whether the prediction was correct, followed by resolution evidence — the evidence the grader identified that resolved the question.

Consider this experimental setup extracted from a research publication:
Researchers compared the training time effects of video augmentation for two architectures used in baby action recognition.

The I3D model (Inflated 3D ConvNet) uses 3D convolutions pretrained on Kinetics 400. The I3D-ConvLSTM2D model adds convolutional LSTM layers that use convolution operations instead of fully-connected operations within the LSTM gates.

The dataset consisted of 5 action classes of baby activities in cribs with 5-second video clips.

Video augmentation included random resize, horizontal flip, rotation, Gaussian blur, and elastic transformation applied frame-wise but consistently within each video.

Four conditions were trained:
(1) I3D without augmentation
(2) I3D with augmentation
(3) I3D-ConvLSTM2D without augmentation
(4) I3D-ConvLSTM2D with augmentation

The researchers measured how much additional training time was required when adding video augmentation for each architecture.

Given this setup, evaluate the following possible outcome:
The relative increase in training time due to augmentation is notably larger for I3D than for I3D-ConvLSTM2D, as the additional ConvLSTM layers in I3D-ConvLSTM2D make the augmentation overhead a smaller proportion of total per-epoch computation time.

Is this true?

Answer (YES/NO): NO